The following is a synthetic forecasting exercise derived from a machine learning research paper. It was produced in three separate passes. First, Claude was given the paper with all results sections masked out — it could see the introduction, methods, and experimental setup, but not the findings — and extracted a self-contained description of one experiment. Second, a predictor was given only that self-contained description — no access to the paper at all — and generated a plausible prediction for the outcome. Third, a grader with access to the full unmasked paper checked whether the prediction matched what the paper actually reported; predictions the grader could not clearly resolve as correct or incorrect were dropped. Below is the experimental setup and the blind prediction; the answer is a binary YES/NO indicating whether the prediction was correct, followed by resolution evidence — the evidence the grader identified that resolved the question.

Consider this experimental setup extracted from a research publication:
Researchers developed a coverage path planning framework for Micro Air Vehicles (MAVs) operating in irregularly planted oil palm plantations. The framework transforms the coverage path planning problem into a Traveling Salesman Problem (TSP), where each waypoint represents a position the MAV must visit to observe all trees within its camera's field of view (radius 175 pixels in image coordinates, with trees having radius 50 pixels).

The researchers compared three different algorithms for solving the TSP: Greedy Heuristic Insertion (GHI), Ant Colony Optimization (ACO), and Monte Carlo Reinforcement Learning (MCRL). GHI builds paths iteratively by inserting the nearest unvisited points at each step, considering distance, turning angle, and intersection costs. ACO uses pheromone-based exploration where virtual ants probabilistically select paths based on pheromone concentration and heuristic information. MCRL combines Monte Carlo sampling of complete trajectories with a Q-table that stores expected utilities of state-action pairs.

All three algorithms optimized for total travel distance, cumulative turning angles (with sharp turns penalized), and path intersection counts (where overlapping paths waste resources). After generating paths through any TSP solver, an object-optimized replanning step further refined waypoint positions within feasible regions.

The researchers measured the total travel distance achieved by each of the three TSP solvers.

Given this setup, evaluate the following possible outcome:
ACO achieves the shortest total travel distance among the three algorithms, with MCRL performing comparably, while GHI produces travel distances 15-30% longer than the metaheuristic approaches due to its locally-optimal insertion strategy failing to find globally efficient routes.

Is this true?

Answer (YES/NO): NO